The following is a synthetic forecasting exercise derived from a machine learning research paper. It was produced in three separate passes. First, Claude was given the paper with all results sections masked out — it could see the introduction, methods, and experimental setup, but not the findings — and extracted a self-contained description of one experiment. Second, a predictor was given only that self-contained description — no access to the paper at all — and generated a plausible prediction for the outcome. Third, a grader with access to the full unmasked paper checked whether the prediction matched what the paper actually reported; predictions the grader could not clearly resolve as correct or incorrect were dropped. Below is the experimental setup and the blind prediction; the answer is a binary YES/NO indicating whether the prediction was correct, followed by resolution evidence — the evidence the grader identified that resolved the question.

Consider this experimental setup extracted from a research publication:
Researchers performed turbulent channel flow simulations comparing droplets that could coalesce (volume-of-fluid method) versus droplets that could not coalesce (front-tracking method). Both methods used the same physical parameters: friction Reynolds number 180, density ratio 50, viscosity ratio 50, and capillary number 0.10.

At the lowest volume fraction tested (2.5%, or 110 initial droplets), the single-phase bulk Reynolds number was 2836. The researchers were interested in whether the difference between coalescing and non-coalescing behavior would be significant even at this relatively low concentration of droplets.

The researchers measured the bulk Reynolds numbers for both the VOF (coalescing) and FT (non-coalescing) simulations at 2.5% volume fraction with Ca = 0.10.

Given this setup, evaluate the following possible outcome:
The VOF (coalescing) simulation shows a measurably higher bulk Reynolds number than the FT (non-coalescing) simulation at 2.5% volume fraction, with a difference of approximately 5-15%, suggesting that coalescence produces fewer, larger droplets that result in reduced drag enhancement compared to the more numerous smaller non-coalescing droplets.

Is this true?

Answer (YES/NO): NO